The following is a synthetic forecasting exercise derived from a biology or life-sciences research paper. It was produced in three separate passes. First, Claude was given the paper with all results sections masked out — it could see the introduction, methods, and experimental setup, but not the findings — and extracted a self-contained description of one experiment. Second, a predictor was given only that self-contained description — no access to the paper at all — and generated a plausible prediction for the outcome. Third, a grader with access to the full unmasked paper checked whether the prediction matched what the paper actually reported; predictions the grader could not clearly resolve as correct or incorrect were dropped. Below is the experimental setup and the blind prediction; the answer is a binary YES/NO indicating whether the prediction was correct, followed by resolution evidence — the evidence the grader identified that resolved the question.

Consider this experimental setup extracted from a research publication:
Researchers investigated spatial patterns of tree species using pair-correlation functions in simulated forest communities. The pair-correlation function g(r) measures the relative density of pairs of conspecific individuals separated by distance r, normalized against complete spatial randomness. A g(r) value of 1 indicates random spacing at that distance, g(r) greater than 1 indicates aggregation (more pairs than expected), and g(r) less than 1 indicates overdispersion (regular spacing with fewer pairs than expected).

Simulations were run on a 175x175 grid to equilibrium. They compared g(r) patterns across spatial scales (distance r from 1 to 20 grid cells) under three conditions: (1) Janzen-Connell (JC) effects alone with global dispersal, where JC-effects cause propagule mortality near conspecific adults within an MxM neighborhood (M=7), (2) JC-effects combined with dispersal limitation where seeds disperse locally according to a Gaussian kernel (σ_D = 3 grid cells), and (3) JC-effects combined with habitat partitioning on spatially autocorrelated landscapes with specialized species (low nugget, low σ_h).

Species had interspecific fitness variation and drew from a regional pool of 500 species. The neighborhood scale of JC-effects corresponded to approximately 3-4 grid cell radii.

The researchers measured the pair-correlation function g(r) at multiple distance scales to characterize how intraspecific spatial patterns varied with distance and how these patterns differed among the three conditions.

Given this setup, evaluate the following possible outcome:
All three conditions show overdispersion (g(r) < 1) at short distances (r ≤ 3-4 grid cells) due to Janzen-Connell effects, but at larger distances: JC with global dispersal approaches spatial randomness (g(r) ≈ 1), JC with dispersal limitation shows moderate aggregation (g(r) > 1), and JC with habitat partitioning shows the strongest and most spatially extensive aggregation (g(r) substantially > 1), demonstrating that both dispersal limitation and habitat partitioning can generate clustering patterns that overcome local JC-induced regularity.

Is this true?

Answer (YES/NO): NO